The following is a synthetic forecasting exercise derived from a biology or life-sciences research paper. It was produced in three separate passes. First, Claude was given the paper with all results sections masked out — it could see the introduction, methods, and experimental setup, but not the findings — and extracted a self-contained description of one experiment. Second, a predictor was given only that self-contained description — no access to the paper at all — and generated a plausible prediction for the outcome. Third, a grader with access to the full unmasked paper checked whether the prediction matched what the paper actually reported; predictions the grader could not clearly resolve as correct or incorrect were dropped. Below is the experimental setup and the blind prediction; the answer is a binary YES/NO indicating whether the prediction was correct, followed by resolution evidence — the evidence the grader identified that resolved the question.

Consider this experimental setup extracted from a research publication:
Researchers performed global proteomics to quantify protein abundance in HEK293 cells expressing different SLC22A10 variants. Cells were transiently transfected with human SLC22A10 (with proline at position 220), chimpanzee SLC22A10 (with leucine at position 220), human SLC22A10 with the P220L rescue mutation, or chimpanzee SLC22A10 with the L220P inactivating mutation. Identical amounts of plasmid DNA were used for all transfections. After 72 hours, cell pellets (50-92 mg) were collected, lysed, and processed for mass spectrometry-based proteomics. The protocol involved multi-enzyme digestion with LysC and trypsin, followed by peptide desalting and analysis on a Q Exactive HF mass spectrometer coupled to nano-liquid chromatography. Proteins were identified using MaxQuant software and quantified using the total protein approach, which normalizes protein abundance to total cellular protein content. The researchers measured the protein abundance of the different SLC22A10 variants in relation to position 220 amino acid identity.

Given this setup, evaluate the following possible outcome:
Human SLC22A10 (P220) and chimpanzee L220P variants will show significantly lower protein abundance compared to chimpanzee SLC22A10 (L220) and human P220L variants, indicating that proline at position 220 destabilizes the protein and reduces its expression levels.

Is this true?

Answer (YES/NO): YES